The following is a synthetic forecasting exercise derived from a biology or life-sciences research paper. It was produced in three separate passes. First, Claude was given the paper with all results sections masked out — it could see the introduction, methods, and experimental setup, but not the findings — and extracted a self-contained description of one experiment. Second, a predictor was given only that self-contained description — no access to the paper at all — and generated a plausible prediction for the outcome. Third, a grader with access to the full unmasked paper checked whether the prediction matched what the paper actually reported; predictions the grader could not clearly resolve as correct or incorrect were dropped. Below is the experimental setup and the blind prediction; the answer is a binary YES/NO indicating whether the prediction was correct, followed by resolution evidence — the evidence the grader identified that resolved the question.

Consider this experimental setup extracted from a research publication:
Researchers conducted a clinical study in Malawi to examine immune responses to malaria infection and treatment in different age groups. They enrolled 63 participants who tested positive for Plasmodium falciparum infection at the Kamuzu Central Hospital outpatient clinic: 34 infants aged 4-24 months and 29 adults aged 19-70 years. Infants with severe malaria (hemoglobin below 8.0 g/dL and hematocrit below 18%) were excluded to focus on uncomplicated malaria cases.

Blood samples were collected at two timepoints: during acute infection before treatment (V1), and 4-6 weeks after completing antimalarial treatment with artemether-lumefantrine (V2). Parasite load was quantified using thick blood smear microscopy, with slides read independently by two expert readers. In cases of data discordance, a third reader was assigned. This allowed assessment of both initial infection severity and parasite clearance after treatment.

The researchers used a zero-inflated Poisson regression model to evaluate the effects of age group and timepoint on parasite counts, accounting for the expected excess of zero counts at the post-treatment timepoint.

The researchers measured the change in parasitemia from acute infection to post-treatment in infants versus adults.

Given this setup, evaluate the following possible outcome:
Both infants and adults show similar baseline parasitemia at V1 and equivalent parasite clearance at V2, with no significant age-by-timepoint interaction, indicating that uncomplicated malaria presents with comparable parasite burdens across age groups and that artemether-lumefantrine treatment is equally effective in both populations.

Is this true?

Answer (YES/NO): NO